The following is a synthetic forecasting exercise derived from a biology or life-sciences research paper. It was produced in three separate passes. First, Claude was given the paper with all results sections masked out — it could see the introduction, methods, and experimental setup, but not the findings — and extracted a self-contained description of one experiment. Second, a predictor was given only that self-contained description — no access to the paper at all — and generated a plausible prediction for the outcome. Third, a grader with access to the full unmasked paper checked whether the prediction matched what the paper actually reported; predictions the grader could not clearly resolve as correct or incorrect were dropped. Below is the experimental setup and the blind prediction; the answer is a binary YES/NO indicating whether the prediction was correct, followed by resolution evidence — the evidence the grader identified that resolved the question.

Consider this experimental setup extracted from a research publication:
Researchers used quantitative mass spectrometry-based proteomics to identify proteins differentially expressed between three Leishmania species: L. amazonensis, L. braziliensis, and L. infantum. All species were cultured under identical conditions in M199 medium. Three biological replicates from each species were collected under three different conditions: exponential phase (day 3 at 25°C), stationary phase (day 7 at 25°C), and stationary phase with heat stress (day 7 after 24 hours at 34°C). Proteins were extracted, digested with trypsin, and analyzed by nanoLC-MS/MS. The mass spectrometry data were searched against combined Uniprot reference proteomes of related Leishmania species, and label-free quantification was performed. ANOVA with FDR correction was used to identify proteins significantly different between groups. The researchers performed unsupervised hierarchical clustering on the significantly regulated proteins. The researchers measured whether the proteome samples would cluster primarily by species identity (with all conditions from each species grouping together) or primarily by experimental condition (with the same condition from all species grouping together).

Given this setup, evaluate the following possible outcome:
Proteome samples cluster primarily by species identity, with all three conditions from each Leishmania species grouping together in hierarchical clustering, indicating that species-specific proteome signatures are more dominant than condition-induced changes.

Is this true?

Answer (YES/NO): NO